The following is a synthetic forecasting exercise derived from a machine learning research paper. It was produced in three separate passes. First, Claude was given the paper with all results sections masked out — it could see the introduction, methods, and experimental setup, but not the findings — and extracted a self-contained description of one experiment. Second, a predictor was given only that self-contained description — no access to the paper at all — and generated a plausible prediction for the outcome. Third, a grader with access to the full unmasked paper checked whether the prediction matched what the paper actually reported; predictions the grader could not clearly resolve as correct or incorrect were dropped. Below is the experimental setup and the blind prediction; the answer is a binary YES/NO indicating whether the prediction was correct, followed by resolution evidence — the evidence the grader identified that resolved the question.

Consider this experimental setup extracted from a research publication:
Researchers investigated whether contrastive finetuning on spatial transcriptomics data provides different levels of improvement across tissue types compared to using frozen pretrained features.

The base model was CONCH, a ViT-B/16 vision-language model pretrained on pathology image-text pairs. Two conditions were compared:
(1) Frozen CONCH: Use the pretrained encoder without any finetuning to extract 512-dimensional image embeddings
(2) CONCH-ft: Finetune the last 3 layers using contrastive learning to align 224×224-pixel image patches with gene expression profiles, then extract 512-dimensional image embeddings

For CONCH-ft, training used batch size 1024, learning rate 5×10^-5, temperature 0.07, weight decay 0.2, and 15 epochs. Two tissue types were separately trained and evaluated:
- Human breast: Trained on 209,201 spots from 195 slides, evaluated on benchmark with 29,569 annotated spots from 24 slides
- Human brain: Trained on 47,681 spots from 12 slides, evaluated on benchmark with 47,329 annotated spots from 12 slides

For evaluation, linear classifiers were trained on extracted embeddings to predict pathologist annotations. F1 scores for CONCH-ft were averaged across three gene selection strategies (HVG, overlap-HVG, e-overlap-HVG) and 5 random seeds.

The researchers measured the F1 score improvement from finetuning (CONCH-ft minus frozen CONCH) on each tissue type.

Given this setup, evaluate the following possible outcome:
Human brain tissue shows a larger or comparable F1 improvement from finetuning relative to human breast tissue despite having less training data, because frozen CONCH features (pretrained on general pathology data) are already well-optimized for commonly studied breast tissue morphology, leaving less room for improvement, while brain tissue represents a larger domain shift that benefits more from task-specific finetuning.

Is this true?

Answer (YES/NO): YES